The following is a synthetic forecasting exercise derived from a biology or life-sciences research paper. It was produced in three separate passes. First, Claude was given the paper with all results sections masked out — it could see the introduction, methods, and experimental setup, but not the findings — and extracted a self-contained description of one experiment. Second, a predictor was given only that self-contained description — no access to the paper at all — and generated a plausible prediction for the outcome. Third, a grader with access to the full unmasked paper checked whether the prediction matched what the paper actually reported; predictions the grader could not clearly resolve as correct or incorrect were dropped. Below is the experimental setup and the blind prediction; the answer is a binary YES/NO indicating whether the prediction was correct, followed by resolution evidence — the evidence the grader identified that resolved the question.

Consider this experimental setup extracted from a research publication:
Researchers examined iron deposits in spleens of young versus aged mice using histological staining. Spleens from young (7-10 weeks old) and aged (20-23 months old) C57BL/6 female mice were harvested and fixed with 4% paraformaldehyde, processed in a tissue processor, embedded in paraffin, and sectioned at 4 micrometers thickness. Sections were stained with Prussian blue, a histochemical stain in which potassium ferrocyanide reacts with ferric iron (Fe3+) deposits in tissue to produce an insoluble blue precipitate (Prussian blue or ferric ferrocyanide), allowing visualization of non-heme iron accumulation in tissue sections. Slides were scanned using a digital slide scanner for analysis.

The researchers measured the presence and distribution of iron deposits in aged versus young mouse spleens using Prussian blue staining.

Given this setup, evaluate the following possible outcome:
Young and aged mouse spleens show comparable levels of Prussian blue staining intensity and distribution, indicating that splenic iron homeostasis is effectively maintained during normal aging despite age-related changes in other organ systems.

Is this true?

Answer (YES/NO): NO